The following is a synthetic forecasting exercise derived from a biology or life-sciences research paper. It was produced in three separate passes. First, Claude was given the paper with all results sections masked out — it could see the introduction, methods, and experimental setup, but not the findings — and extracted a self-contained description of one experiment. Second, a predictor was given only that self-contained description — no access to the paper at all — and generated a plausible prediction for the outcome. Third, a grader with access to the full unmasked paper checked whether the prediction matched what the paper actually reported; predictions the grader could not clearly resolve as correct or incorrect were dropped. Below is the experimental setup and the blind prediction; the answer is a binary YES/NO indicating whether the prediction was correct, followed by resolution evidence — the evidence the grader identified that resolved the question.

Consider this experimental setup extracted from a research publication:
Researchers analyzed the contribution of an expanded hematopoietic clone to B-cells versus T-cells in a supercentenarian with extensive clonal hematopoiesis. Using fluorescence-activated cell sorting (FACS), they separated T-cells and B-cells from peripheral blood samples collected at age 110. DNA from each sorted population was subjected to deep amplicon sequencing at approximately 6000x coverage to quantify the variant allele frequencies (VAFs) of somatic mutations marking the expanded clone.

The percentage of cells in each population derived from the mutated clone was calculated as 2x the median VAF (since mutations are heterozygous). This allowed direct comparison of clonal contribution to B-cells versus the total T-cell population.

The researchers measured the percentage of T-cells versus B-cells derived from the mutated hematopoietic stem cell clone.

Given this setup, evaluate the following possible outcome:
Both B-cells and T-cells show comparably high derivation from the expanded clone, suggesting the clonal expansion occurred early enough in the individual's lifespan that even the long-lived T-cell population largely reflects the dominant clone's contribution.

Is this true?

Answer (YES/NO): NO